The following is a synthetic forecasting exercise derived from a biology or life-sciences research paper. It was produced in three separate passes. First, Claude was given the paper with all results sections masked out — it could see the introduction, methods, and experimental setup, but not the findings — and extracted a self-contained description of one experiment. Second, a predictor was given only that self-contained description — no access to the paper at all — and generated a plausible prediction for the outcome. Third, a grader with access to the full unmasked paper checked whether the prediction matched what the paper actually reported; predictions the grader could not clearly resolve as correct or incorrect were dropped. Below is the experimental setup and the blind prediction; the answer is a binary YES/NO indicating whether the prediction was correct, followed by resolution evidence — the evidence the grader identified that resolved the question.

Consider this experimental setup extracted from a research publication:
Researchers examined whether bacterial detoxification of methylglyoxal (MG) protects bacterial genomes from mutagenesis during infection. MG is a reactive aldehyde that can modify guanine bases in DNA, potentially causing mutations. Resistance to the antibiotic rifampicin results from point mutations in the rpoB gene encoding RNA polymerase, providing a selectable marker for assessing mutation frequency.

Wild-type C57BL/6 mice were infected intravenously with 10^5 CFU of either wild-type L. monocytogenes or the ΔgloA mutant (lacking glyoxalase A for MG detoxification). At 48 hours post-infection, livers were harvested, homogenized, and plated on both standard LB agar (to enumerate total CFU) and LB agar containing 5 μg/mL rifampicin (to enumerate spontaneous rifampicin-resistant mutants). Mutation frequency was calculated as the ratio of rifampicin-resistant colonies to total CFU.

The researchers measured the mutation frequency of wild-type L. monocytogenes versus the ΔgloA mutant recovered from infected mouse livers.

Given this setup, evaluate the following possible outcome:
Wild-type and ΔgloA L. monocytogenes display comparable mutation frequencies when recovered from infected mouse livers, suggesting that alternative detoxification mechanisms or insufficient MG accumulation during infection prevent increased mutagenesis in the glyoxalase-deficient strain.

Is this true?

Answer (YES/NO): NO